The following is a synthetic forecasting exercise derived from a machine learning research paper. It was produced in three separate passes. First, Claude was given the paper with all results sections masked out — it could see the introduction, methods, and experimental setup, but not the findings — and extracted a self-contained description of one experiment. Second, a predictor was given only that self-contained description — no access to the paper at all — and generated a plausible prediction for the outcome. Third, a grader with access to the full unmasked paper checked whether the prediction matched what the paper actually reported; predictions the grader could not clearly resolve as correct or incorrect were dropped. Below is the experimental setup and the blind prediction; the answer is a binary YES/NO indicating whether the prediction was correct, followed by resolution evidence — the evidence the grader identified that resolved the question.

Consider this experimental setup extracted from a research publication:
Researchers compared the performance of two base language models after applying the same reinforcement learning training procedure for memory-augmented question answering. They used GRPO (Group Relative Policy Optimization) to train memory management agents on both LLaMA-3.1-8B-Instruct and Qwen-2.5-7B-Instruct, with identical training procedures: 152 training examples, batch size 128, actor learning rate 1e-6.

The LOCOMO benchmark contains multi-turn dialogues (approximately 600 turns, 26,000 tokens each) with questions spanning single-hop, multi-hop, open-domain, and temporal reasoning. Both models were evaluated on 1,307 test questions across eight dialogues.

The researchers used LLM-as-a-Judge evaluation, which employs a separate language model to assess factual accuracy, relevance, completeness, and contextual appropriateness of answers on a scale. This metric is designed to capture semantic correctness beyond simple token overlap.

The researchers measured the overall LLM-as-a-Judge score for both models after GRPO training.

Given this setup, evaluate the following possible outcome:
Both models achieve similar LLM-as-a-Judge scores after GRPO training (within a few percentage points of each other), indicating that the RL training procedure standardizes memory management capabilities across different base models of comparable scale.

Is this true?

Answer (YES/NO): YES